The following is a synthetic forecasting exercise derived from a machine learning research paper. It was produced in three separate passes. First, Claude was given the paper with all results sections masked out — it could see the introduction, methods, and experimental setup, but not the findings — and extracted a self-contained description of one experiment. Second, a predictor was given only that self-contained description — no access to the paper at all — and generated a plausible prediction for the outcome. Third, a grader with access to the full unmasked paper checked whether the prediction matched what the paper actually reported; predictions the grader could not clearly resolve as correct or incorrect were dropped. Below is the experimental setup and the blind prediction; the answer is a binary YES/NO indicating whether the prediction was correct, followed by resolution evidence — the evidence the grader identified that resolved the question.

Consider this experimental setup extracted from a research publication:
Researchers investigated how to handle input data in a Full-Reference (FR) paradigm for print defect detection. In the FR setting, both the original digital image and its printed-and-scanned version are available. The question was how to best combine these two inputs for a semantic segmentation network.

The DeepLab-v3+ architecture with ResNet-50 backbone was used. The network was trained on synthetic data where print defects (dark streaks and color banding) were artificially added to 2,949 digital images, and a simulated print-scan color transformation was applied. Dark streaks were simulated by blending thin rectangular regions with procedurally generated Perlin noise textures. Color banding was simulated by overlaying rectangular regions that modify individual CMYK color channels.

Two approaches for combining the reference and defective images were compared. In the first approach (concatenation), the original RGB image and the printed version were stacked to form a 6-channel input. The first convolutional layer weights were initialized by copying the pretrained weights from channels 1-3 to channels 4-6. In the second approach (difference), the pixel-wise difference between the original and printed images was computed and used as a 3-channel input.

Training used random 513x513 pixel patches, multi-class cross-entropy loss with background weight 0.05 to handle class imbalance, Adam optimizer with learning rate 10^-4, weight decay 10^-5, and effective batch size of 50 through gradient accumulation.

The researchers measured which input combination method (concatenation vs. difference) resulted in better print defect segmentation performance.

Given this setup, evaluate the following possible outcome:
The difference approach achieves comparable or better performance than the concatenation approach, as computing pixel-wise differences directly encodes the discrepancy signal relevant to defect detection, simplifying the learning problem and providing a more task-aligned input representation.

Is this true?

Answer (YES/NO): NO